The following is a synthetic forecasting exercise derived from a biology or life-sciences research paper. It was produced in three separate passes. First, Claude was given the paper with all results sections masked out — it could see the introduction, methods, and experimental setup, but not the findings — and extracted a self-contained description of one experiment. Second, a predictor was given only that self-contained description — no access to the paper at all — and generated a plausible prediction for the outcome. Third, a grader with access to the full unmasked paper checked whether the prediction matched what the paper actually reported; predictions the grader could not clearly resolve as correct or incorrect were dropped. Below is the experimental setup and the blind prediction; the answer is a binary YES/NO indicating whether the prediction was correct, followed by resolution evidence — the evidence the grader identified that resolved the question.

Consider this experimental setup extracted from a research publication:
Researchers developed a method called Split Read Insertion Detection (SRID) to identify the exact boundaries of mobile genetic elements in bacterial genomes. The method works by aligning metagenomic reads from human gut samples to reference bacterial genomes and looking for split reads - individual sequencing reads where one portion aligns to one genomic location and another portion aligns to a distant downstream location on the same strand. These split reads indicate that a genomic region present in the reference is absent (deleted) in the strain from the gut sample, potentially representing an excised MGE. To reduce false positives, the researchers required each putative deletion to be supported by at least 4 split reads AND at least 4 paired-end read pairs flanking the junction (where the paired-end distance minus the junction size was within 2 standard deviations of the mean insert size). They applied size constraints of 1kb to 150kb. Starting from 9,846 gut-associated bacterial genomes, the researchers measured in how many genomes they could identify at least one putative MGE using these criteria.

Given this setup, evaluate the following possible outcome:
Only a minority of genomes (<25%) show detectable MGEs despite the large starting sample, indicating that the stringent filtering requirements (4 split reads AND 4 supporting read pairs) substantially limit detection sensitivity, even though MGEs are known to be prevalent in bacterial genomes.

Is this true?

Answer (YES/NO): YES